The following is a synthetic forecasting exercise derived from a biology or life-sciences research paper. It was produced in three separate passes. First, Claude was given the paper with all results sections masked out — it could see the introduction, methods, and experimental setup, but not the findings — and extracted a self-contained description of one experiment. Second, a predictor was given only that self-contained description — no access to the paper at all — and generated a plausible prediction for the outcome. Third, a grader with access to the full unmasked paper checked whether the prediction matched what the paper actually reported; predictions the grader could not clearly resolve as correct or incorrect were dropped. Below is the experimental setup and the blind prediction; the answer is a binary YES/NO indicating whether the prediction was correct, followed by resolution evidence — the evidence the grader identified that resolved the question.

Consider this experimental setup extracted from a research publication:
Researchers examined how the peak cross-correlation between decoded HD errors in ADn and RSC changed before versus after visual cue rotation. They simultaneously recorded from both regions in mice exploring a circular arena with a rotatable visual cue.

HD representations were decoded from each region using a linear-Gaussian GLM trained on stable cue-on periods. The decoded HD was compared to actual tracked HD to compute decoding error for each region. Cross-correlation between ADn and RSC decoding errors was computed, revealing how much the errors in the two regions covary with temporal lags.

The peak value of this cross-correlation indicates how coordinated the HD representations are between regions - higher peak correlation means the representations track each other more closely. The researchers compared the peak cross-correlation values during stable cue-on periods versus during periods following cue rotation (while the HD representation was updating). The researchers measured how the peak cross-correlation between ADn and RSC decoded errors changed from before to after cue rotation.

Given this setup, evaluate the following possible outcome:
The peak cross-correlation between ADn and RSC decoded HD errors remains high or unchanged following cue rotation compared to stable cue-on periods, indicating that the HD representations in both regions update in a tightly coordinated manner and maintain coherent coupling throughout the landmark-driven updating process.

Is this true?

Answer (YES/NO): YES